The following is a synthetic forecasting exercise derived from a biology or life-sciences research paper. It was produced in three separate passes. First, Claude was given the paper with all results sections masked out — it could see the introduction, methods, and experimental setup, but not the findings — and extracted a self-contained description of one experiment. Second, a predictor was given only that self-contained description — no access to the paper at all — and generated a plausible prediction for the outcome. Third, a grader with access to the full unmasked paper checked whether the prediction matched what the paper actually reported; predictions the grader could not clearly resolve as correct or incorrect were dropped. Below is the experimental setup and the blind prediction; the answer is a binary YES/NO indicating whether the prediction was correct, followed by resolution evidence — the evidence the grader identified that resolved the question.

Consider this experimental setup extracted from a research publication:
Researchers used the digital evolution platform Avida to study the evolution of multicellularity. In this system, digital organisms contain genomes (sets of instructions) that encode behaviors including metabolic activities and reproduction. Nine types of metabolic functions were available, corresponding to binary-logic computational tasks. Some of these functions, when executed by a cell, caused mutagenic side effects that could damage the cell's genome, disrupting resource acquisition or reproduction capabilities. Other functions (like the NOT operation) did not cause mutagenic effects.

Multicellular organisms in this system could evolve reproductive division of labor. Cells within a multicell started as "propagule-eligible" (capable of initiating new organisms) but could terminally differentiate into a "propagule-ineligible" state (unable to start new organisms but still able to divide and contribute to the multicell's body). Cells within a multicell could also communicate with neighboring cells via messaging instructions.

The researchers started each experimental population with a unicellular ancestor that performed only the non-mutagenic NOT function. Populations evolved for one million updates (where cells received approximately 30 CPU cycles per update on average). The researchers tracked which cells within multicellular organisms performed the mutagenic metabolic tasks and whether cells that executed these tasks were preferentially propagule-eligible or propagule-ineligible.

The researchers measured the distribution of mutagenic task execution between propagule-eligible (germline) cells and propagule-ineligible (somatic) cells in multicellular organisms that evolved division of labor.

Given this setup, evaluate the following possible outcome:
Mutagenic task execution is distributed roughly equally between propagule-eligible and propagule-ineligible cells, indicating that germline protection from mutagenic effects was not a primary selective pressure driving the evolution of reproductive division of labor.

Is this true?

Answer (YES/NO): NO